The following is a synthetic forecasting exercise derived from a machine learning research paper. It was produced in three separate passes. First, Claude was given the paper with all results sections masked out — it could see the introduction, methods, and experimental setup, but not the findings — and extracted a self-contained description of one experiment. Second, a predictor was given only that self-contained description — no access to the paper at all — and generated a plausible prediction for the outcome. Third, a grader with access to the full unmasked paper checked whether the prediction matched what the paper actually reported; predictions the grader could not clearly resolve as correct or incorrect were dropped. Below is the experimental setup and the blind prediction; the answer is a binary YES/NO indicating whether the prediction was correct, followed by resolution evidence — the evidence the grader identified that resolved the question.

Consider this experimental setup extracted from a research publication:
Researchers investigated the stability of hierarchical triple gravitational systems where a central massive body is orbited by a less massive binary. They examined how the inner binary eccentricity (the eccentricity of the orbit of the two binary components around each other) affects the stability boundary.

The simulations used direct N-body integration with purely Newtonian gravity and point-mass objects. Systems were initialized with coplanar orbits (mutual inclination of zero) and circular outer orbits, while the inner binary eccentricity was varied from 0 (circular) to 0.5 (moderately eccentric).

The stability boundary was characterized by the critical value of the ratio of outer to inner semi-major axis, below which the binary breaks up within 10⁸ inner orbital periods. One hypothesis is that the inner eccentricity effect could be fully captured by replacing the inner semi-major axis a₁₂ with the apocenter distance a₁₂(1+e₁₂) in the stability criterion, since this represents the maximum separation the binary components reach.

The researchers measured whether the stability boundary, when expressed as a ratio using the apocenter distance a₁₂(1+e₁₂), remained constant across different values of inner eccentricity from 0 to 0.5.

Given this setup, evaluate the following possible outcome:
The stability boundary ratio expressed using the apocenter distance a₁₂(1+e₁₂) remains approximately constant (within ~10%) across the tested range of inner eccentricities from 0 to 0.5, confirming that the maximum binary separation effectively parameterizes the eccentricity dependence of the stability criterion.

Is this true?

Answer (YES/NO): NO